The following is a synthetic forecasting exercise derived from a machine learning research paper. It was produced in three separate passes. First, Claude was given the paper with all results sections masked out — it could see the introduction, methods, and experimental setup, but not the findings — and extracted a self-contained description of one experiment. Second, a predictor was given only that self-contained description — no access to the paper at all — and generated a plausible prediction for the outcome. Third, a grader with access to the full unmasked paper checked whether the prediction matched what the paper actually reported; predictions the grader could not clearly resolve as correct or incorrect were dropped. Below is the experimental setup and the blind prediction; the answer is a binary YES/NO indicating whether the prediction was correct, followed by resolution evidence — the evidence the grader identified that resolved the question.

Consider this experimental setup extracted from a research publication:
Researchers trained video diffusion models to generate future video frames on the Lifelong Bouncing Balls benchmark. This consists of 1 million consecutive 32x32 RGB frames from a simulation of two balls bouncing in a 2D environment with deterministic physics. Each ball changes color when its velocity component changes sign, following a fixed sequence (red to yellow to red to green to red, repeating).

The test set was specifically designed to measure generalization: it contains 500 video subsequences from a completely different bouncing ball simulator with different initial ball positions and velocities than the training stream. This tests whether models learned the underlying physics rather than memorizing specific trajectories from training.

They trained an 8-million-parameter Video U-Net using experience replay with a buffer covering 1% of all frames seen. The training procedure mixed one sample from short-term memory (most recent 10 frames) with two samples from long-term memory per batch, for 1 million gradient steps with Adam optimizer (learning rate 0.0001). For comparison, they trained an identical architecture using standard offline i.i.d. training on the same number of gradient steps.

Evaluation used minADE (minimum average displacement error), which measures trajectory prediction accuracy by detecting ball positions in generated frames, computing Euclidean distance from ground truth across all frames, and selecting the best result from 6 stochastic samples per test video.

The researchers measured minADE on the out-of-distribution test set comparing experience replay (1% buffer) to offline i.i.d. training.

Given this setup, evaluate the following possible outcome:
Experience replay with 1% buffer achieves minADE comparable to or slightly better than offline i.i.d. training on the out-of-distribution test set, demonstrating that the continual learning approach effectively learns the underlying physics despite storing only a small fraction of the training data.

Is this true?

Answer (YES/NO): YES